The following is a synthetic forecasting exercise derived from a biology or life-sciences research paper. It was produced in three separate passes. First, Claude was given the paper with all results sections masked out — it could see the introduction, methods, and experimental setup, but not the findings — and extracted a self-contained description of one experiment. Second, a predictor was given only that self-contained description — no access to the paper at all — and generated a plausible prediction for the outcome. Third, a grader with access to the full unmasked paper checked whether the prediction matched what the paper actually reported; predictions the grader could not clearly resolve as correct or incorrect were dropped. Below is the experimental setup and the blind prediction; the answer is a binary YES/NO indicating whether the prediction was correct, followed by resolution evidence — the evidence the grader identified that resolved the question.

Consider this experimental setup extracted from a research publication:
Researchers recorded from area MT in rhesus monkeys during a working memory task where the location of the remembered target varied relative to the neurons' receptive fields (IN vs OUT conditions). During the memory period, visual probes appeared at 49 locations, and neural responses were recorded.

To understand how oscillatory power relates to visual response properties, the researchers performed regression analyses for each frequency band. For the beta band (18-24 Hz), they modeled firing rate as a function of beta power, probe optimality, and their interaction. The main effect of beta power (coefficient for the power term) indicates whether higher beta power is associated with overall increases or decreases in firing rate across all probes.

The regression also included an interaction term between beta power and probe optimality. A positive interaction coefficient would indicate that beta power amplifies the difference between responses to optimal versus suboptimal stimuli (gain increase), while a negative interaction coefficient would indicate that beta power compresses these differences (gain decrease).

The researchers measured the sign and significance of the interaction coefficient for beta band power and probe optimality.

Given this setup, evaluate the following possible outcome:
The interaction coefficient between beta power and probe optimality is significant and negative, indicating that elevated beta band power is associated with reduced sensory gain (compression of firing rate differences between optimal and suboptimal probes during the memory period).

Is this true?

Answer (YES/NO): NO